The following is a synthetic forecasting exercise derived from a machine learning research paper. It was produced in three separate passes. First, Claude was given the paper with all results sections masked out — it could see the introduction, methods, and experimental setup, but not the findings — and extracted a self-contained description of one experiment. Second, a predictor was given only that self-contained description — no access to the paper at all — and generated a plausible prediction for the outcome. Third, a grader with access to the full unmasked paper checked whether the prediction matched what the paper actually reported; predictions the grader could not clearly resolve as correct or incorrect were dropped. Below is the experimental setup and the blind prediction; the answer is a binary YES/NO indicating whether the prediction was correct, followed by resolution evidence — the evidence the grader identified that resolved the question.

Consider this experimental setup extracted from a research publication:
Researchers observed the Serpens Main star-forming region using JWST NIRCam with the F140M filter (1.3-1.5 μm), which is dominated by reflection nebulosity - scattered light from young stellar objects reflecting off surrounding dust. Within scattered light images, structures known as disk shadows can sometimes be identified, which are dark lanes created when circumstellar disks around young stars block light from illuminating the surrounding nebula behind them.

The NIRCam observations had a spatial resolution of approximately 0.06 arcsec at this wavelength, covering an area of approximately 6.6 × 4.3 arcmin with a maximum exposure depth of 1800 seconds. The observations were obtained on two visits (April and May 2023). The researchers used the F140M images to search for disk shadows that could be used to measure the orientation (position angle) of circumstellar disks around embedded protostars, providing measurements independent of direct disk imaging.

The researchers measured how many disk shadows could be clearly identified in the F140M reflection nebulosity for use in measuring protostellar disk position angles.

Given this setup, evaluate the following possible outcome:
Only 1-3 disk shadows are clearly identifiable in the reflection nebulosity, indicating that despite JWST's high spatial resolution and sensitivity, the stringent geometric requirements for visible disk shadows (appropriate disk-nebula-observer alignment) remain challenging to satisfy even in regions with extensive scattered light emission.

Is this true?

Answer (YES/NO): YES